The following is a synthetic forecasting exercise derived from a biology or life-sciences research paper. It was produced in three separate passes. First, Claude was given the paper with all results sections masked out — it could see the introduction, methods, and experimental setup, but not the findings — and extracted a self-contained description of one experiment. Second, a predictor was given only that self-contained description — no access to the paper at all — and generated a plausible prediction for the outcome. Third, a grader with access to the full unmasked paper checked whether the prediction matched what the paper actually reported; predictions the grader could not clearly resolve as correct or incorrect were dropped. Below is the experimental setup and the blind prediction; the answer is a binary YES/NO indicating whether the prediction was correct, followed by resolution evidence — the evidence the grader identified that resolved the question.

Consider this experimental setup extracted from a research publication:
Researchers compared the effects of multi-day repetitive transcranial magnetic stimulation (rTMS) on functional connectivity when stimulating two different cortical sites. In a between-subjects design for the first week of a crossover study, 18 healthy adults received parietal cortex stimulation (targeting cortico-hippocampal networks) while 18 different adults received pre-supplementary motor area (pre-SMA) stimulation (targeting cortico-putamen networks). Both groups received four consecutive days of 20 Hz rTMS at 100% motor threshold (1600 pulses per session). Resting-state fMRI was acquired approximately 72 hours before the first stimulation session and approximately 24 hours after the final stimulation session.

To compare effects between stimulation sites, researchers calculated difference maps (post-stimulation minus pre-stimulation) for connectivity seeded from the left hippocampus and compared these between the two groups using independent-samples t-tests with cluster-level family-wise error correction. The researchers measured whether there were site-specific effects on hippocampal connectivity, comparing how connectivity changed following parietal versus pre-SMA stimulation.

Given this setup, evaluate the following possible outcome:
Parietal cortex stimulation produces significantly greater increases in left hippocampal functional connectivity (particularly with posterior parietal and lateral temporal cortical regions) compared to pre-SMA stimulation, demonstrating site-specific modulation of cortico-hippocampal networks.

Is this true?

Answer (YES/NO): NO